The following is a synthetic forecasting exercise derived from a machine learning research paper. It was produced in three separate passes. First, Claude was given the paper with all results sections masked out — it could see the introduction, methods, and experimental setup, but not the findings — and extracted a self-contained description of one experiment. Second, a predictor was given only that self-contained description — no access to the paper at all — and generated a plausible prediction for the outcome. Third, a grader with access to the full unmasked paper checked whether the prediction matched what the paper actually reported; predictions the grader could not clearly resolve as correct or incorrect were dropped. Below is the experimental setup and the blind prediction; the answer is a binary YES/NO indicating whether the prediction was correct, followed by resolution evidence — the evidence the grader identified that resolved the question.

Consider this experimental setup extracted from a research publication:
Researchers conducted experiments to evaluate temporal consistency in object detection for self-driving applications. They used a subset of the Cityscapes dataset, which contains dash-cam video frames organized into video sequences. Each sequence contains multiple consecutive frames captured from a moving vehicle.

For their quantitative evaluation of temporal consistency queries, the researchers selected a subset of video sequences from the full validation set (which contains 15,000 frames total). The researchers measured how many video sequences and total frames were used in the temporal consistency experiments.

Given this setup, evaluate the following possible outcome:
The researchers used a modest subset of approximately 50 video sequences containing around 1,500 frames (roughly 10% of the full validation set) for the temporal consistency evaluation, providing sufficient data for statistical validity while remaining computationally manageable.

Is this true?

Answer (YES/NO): NO